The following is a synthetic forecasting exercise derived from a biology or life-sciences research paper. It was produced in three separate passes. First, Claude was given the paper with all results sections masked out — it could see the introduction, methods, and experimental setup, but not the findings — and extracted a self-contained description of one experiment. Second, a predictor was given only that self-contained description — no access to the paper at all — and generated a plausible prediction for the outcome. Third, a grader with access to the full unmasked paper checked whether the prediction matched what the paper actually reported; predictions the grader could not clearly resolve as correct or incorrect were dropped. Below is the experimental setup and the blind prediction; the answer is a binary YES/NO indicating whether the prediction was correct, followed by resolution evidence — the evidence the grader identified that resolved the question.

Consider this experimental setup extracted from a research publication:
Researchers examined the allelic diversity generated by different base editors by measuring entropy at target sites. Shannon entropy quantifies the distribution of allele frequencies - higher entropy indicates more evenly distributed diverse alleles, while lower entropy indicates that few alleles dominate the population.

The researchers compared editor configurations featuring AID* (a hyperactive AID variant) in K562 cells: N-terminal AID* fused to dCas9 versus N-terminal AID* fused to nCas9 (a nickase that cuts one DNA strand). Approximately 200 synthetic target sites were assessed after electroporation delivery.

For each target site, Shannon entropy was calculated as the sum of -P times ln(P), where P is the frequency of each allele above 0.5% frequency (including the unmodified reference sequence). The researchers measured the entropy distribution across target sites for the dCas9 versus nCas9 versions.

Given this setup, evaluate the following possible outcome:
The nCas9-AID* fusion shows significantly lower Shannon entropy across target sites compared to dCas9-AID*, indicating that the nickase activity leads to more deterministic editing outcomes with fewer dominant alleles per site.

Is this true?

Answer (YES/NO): NO